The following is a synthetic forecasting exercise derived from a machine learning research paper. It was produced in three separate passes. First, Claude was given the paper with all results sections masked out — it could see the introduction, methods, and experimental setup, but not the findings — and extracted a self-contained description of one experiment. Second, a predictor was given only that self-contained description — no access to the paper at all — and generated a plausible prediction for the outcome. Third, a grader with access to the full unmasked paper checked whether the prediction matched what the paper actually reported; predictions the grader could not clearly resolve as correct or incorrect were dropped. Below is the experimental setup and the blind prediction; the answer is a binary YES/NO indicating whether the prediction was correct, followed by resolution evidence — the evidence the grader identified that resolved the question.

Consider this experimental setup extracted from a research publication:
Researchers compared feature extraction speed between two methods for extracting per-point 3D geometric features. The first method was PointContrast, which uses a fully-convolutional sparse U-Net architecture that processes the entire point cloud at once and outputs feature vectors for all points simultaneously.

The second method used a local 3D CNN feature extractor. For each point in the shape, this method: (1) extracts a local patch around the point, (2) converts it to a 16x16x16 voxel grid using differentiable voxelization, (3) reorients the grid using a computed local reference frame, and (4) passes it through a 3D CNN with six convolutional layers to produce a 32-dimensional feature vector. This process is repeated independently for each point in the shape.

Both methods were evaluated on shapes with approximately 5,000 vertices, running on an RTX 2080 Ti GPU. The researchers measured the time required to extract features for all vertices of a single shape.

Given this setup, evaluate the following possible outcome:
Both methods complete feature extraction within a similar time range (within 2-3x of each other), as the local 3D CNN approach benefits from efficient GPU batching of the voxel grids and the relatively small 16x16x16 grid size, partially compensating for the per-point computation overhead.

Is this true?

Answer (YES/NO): NO